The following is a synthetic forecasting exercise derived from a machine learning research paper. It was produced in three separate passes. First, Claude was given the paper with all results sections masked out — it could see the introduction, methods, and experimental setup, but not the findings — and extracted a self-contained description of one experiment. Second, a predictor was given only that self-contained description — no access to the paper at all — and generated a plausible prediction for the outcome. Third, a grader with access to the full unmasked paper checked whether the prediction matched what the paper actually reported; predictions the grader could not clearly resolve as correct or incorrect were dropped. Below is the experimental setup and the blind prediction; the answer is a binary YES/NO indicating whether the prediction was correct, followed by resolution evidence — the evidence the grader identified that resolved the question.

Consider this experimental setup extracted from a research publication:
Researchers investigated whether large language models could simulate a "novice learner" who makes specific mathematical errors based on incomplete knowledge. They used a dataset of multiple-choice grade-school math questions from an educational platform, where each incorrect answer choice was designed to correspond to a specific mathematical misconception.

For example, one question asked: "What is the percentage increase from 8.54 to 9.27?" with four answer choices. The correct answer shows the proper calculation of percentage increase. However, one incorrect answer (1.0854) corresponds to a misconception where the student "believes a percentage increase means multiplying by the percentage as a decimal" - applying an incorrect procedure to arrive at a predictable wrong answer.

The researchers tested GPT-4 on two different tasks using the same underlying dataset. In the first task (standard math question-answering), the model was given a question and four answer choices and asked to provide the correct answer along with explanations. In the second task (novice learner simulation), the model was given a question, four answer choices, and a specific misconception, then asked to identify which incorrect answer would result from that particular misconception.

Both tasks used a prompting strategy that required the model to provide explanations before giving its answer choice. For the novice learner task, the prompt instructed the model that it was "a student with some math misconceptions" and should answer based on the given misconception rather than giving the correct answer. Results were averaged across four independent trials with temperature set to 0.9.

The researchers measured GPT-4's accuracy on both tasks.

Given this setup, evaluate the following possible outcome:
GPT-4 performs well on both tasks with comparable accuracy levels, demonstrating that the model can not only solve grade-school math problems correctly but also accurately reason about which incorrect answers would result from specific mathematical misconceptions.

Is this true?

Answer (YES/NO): NO